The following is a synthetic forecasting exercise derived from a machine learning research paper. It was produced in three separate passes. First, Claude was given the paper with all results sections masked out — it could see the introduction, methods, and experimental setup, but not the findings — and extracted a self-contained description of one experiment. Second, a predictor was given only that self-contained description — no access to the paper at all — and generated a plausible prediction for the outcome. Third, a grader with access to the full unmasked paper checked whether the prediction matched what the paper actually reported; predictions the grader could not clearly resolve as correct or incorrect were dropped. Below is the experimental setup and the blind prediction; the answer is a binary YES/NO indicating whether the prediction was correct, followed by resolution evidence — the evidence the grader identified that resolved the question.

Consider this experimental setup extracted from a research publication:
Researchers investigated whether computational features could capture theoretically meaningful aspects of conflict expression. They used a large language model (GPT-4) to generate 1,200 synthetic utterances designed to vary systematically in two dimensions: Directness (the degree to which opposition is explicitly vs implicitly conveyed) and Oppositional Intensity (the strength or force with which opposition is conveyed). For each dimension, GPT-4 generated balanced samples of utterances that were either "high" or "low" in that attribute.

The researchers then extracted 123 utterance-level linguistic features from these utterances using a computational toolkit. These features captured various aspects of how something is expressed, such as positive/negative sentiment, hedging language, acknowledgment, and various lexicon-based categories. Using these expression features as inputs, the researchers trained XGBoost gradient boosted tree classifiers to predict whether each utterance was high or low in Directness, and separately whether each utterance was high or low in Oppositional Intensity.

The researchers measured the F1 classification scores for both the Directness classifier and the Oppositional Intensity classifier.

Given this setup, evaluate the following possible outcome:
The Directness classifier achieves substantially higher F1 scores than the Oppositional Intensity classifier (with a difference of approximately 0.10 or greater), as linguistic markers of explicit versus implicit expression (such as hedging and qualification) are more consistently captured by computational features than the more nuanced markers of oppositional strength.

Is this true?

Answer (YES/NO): NO